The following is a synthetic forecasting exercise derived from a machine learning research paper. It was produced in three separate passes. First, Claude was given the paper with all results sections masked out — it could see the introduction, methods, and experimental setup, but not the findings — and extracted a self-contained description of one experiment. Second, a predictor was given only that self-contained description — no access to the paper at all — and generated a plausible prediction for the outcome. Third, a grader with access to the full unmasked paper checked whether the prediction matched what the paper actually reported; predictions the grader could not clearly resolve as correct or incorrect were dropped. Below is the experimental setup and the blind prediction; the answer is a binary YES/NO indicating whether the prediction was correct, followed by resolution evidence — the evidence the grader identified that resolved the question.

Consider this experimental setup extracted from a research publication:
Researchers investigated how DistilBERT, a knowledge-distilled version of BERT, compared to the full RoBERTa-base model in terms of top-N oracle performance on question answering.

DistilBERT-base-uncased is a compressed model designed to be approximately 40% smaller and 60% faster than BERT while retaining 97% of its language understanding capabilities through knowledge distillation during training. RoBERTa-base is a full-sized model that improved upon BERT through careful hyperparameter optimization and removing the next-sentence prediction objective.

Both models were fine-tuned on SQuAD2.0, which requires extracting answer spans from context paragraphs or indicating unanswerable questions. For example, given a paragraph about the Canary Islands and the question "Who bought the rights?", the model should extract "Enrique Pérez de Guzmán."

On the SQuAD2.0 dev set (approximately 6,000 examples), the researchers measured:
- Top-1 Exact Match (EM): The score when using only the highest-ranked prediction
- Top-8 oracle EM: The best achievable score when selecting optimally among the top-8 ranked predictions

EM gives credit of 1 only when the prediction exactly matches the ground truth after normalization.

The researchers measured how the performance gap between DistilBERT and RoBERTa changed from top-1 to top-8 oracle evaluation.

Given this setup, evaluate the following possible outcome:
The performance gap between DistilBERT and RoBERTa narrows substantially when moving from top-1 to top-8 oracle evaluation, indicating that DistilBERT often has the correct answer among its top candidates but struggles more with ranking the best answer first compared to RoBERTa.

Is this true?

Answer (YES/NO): YES